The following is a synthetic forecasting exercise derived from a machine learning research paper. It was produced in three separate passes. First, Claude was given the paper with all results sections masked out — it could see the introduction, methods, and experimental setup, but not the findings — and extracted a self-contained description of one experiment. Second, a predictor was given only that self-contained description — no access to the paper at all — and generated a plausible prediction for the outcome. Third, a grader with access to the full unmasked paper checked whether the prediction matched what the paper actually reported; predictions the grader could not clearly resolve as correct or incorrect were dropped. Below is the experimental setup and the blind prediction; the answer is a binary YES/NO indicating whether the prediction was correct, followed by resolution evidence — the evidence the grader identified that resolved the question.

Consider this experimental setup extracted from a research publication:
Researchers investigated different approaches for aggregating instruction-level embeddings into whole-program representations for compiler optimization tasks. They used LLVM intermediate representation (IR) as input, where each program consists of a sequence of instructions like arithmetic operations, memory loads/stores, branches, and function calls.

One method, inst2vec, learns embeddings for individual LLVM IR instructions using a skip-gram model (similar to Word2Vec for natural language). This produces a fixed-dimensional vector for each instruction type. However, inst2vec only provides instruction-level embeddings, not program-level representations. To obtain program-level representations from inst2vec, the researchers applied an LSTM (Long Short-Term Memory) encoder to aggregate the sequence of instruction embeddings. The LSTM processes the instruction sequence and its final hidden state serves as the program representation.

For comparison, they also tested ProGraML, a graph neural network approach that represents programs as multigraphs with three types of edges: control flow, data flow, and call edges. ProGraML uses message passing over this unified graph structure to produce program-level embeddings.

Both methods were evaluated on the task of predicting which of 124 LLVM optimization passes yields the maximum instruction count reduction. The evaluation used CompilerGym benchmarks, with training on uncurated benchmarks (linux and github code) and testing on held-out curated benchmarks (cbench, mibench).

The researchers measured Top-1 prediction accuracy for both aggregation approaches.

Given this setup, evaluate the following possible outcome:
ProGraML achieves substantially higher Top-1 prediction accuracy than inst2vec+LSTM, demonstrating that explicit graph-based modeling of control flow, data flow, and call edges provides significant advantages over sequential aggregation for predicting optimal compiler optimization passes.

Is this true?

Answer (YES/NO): NO